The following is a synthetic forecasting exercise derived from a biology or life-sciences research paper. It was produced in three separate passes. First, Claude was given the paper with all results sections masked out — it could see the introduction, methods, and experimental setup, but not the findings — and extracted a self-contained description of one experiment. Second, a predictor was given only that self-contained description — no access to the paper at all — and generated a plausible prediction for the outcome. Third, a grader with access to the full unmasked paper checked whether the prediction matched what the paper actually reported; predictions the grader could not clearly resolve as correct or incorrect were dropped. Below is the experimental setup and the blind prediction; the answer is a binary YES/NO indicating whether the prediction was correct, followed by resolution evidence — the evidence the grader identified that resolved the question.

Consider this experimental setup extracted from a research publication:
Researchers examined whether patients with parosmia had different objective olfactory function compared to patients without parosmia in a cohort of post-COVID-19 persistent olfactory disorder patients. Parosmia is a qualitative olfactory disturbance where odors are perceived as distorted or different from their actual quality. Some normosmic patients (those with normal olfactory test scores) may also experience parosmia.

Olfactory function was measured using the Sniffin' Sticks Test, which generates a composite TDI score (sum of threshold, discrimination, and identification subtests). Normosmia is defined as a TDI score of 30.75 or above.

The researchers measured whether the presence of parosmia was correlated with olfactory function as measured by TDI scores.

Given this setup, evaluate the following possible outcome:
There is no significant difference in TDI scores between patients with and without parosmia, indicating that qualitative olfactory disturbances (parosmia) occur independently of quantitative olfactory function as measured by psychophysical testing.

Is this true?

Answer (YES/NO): NO